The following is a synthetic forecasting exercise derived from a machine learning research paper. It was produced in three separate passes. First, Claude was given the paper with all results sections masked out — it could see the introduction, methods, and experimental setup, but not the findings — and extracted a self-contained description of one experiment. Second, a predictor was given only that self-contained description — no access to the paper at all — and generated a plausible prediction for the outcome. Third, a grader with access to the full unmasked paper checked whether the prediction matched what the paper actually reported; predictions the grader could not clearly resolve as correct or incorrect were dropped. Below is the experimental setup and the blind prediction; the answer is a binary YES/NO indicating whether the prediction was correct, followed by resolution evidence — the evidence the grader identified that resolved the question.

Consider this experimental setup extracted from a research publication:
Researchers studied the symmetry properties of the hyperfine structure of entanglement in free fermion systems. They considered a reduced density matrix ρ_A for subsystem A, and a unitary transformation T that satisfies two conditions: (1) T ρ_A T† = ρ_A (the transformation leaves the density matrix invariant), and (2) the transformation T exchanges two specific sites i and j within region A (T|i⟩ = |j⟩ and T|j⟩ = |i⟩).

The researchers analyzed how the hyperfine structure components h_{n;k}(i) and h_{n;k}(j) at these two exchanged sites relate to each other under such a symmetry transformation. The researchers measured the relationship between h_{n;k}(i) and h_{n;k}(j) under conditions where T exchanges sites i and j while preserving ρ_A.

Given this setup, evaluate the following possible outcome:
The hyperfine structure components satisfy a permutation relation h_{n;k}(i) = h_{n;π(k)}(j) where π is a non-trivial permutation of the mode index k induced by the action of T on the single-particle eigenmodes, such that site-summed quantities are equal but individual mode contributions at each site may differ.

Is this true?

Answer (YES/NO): NO